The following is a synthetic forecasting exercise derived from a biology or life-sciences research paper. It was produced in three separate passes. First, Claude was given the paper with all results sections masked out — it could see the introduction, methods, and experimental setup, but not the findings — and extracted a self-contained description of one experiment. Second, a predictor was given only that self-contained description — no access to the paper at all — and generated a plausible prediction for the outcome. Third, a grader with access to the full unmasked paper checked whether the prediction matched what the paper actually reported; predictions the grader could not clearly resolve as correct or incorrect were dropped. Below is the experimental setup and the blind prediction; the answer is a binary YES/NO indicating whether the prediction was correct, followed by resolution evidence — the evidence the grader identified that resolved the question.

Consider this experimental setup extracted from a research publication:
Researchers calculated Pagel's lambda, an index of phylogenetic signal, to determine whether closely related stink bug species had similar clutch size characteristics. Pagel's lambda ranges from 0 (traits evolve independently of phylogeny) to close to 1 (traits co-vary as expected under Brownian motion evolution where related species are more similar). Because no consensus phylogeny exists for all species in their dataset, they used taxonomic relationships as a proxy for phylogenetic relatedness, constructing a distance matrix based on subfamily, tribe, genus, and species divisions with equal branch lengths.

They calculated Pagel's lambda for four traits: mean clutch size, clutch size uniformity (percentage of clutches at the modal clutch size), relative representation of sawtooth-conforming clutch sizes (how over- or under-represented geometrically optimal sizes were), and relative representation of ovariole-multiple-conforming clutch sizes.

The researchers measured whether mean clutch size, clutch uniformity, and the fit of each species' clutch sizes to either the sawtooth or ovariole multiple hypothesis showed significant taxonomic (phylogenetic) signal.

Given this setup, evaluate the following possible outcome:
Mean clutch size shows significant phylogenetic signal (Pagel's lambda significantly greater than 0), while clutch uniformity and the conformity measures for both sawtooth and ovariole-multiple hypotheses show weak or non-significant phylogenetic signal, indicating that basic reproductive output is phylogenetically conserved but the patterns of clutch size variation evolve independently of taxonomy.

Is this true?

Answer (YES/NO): NO